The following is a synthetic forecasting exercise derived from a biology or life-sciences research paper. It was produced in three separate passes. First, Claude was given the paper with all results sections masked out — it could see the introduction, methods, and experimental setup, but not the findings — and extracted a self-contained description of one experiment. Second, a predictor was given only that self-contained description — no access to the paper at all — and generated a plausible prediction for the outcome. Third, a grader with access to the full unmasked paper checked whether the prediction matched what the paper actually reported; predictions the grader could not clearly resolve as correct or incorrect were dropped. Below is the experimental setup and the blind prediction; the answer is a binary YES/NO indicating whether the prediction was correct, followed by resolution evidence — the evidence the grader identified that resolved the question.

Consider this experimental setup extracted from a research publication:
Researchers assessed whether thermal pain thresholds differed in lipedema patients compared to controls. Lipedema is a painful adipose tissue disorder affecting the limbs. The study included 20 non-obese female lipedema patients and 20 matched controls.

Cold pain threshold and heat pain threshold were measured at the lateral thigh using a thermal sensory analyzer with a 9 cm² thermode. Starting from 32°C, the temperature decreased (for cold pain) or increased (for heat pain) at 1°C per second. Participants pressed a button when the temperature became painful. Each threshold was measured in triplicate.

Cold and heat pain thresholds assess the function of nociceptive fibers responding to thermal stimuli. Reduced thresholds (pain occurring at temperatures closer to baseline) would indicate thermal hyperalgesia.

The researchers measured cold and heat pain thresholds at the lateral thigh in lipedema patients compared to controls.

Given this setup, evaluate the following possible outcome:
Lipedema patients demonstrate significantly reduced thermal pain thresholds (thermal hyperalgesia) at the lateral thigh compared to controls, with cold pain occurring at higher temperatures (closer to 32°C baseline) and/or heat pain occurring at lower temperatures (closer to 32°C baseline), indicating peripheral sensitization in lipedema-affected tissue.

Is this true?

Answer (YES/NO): NO